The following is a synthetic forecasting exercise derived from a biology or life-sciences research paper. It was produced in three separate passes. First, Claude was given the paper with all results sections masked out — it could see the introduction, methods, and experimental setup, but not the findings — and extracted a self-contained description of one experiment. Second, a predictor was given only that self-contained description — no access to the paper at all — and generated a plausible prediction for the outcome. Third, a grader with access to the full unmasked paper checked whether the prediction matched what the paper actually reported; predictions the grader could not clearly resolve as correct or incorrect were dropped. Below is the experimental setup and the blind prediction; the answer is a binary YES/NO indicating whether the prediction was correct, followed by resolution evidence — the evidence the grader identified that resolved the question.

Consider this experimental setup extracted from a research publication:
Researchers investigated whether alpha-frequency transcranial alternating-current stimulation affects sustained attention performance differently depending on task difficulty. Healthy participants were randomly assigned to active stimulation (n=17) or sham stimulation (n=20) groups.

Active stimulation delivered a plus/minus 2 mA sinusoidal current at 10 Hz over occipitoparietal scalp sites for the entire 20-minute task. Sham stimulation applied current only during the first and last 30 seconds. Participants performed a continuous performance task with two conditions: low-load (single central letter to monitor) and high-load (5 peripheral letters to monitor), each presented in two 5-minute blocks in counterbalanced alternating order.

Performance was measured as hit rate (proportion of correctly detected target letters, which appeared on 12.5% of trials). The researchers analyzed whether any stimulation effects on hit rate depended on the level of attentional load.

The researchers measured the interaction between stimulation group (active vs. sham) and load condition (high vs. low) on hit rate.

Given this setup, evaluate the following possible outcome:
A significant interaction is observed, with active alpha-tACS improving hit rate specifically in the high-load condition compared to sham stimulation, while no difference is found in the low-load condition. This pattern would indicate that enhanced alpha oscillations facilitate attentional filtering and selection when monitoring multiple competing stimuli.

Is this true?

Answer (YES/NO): NO